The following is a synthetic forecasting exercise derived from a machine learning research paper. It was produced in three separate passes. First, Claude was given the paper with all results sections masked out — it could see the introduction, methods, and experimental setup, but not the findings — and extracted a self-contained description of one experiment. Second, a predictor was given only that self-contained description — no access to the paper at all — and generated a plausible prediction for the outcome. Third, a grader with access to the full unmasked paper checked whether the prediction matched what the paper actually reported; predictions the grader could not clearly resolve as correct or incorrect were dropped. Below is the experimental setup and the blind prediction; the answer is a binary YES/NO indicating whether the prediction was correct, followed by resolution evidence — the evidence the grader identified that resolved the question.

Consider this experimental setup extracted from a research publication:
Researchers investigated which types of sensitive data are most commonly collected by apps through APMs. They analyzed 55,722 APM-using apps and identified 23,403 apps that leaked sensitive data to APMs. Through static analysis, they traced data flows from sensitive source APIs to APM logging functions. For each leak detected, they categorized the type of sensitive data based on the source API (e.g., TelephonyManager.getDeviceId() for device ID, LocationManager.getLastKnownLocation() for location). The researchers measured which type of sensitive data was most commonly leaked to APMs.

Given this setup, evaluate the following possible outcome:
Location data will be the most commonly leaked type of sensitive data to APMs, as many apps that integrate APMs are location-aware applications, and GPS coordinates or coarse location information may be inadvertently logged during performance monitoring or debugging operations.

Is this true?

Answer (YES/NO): NO